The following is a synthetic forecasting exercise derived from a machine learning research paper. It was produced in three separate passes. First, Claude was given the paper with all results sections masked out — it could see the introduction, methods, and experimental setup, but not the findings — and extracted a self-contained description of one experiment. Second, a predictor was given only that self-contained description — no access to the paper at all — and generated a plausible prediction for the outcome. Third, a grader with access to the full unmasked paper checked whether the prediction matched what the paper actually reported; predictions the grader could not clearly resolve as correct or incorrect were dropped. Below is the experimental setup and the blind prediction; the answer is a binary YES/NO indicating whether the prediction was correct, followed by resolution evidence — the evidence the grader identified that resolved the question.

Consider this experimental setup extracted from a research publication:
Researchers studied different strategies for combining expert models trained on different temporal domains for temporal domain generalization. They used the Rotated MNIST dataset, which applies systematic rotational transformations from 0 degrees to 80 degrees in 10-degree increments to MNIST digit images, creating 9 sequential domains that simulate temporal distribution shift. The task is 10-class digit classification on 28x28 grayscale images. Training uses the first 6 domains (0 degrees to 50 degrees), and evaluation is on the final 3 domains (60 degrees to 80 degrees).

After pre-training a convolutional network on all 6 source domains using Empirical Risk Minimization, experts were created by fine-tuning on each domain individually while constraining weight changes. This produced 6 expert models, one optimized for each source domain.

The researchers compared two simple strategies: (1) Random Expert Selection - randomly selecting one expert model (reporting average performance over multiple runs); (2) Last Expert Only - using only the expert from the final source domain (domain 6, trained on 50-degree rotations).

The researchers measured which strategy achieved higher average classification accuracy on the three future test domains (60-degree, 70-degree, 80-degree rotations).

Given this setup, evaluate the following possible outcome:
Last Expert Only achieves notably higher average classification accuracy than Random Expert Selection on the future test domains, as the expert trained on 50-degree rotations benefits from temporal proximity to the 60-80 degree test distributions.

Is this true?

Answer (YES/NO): YES